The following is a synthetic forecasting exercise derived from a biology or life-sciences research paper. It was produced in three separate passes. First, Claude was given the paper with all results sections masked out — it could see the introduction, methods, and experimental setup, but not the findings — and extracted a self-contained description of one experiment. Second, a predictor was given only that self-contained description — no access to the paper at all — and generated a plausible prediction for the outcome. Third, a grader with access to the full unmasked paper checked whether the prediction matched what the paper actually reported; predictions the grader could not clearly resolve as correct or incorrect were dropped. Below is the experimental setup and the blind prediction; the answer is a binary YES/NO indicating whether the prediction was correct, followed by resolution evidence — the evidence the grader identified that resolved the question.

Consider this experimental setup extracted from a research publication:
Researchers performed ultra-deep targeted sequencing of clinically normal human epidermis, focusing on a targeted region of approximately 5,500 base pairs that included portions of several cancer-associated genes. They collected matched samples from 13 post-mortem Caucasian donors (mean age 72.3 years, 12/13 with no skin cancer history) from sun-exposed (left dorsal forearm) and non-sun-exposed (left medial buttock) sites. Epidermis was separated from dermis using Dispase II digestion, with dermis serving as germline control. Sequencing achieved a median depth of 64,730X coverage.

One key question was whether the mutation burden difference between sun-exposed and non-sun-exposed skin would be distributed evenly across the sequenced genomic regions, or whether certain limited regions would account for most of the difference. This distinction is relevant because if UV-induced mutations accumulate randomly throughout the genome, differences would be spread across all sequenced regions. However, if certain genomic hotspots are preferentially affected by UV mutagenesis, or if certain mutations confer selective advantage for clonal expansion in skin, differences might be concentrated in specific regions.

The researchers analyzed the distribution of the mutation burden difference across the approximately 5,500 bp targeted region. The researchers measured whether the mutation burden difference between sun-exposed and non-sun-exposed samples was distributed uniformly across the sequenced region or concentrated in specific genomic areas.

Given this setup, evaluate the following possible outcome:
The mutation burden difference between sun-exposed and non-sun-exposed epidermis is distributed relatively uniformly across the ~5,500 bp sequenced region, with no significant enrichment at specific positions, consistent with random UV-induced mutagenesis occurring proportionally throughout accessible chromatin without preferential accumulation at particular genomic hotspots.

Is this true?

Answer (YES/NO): NO